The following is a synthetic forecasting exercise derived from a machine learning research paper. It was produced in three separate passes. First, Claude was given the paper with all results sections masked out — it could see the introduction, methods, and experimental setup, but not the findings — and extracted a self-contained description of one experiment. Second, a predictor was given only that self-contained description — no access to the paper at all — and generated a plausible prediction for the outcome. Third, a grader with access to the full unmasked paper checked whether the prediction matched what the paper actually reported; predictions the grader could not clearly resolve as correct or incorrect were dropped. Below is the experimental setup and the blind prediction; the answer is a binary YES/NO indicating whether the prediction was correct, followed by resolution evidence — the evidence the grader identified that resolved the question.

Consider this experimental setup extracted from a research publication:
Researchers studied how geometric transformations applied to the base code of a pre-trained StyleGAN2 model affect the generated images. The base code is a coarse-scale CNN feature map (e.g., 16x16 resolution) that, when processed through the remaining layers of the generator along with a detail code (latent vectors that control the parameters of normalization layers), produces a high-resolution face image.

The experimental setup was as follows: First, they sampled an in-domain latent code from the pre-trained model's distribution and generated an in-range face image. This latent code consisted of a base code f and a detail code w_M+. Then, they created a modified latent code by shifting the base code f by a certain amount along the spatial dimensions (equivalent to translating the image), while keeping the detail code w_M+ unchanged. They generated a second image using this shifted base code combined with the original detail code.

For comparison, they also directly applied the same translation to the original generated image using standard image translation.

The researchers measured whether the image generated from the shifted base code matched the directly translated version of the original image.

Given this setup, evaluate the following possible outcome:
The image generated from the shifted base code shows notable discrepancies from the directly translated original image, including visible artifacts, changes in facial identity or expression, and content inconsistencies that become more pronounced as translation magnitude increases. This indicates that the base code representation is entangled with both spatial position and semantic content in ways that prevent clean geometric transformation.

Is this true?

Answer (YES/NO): NO